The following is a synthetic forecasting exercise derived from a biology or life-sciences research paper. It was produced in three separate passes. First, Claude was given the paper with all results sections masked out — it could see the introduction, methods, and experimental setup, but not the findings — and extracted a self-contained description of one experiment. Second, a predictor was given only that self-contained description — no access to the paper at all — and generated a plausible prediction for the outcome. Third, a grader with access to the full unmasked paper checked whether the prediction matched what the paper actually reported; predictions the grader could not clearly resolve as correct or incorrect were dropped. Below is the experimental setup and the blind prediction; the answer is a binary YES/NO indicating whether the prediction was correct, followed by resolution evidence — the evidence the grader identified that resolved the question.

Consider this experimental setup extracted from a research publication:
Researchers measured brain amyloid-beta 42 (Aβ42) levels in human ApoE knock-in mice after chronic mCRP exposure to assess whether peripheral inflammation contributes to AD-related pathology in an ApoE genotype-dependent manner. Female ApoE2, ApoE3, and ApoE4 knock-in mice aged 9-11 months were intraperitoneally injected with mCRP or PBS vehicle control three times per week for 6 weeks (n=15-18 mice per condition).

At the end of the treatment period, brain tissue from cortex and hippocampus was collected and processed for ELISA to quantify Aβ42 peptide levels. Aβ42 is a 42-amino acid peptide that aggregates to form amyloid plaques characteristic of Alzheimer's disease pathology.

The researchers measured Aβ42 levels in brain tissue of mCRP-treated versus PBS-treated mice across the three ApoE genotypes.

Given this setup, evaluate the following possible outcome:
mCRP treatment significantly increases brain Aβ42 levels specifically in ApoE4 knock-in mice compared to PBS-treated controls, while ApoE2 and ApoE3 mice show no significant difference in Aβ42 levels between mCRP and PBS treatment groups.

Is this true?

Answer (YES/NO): NO